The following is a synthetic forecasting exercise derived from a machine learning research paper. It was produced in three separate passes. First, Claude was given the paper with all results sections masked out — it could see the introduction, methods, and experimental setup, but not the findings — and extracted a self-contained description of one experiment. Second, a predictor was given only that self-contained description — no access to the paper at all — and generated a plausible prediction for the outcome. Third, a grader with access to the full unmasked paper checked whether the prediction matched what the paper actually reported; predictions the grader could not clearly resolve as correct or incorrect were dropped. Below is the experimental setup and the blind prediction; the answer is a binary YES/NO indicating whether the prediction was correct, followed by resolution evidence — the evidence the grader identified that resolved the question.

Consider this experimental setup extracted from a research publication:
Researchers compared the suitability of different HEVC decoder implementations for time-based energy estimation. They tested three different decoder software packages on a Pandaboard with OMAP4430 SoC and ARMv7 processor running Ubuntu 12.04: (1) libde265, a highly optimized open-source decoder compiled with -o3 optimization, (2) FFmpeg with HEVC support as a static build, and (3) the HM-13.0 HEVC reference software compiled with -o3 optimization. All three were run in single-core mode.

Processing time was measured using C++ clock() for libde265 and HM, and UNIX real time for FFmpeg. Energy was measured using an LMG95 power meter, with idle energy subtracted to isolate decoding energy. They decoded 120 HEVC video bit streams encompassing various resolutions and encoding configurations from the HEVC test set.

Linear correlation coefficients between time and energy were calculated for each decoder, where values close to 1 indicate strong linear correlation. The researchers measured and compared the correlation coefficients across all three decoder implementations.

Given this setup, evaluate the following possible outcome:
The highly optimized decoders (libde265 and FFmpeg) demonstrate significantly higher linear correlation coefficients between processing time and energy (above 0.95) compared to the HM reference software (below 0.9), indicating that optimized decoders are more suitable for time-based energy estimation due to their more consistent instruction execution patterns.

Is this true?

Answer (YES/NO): NO